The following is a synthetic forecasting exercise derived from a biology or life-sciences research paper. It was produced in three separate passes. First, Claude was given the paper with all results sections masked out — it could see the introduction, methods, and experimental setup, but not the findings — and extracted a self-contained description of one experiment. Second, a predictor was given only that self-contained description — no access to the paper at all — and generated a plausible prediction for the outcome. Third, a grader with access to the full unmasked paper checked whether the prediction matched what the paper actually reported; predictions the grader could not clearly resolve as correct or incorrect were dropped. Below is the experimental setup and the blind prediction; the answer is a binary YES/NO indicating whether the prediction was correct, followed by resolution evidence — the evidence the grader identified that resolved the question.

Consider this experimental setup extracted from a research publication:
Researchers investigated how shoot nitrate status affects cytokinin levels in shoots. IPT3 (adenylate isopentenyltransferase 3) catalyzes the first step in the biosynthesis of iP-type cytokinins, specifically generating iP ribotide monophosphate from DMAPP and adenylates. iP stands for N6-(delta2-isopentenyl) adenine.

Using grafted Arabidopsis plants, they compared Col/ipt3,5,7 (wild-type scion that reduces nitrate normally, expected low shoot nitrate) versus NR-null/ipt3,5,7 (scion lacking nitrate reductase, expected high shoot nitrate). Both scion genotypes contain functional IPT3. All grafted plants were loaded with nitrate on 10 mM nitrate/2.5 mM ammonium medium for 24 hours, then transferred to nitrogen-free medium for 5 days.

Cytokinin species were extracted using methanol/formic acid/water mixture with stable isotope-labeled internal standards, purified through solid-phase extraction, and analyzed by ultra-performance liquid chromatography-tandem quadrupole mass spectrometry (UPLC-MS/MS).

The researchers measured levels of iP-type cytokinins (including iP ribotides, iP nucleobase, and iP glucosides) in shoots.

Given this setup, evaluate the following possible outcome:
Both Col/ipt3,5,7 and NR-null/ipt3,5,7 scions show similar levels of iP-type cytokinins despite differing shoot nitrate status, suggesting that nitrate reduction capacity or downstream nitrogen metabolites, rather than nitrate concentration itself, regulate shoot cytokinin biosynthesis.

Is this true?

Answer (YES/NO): NO